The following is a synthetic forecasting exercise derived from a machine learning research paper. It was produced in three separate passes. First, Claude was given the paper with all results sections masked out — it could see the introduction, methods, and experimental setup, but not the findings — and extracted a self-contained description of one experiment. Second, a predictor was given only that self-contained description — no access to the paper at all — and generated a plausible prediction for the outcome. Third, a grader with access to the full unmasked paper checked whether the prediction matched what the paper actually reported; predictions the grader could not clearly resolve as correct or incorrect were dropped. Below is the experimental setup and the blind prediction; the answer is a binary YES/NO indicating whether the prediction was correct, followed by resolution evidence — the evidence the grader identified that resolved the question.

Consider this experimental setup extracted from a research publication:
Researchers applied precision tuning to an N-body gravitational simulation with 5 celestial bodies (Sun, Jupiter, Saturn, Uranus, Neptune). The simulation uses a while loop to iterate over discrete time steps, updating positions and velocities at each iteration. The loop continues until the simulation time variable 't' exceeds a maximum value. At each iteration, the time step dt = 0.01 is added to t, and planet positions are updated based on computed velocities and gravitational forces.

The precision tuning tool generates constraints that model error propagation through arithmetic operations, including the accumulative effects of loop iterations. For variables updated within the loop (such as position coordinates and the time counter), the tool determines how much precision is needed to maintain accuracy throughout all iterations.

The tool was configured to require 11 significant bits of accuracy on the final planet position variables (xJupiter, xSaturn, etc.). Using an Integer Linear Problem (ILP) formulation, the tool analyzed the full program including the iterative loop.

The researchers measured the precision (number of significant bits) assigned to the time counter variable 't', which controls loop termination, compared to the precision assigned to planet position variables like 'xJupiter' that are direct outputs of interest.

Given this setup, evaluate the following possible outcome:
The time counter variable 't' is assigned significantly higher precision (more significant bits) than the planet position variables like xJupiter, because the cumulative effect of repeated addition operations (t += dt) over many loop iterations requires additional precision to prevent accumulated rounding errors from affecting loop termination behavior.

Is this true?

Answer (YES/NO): NO